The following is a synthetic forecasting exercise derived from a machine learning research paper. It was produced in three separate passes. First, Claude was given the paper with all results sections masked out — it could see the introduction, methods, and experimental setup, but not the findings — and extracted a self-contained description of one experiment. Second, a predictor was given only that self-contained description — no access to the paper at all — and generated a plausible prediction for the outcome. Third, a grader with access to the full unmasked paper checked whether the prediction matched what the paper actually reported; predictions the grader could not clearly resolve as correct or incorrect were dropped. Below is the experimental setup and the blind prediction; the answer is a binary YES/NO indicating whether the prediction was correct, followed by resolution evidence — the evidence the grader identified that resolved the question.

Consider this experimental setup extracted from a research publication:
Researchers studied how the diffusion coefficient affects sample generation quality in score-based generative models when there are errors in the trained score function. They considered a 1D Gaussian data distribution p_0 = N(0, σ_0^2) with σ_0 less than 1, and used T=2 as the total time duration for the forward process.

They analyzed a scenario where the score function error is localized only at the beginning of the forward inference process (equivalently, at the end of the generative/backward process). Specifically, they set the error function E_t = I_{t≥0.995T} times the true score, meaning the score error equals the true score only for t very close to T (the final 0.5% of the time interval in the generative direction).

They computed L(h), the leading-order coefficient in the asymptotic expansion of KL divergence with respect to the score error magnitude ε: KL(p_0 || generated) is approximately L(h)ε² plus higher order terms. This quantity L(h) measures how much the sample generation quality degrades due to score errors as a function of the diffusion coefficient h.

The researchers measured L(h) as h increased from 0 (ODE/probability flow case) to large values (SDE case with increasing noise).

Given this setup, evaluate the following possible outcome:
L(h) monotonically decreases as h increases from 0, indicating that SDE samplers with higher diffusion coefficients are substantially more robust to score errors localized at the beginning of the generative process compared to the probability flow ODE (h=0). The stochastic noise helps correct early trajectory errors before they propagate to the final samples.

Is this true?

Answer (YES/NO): NO